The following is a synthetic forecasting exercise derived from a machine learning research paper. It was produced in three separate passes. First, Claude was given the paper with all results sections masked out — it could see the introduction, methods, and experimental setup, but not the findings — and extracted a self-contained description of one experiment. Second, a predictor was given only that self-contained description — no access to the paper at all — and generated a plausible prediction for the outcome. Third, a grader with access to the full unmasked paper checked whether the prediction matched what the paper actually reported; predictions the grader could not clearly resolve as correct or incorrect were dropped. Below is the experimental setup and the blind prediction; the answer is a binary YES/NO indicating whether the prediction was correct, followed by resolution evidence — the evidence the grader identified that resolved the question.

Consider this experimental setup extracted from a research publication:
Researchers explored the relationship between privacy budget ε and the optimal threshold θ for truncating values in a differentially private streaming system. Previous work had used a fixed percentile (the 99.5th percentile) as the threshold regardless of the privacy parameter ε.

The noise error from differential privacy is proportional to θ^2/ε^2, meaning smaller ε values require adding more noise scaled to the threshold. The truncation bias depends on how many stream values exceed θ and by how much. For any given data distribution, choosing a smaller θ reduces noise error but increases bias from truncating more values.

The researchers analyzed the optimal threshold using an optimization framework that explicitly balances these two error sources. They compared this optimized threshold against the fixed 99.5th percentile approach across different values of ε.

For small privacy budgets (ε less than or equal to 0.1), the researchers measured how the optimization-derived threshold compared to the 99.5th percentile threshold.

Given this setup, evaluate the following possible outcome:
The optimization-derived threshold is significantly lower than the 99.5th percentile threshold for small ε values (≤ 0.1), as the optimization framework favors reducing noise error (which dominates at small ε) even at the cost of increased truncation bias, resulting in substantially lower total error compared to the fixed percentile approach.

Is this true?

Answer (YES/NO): YES